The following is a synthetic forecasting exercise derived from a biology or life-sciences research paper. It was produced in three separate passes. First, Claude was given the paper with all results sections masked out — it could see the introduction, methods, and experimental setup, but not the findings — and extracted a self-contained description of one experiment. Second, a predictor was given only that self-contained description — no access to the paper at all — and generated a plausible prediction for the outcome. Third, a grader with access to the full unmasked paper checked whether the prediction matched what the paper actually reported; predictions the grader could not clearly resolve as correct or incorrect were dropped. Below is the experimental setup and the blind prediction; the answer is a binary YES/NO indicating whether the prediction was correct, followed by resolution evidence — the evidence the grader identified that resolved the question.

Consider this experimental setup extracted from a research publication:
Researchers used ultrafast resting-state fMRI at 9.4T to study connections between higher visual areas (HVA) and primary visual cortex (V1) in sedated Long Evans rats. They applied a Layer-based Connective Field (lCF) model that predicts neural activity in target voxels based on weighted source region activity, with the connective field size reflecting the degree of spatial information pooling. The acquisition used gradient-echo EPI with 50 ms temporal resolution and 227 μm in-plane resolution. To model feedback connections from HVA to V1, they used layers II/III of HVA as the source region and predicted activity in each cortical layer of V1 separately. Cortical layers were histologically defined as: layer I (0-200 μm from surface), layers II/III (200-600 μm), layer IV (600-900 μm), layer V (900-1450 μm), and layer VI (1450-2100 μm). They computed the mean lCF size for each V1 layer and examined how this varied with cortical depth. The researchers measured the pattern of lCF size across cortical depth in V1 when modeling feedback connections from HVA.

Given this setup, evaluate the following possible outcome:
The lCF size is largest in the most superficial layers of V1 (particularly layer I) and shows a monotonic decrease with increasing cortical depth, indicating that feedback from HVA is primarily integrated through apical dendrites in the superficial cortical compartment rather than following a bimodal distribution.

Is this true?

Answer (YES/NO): NO